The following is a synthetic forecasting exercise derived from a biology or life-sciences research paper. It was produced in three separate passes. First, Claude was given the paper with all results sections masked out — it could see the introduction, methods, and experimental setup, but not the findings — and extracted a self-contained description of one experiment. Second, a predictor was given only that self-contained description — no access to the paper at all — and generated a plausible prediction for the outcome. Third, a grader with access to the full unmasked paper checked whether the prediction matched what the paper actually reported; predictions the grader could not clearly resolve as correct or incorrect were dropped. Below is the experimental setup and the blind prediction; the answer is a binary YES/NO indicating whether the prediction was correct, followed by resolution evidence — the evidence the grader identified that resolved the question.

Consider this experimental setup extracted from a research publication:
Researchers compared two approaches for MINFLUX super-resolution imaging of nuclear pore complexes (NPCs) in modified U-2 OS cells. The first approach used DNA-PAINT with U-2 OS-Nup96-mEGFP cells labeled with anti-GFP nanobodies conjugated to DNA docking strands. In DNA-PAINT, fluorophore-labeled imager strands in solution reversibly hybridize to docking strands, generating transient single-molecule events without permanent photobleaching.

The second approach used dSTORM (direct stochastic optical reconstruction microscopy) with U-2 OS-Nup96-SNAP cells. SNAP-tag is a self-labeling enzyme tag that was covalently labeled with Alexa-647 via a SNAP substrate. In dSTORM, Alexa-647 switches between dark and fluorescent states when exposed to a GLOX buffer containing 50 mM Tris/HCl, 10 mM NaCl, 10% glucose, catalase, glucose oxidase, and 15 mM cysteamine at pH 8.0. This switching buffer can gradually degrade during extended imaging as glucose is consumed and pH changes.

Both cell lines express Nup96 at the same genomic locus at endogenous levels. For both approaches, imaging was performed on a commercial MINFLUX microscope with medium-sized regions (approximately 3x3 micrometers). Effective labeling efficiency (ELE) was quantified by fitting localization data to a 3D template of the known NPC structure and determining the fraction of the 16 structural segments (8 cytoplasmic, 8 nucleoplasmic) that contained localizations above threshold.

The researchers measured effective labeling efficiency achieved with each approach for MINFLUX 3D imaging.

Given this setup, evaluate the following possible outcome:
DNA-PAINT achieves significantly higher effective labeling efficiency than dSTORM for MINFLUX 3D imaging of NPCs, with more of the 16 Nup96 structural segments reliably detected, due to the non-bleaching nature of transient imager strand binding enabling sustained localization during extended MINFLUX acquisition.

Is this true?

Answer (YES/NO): YES